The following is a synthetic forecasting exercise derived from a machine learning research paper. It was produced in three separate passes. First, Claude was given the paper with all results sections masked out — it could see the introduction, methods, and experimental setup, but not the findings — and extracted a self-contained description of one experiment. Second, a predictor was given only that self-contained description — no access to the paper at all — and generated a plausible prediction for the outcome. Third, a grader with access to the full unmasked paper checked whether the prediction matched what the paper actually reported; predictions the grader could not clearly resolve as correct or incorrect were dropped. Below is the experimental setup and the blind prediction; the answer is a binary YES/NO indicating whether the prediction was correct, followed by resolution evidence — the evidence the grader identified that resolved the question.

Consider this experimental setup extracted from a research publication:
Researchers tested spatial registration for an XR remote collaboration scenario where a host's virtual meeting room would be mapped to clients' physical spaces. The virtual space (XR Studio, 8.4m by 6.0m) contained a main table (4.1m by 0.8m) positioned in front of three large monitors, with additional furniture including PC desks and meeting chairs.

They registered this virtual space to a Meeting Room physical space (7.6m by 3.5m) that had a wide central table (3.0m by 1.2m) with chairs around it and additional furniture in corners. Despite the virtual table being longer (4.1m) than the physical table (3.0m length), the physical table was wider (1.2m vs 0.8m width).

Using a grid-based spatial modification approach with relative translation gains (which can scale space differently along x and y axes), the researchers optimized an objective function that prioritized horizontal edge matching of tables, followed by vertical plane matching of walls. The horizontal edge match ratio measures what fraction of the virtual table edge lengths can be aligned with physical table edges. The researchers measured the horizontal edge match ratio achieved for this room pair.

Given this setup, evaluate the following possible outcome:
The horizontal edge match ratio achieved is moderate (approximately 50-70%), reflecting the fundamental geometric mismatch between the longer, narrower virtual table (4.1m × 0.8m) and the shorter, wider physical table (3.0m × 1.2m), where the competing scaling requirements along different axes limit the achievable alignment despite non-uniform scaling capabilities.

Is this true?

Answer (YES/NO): NO